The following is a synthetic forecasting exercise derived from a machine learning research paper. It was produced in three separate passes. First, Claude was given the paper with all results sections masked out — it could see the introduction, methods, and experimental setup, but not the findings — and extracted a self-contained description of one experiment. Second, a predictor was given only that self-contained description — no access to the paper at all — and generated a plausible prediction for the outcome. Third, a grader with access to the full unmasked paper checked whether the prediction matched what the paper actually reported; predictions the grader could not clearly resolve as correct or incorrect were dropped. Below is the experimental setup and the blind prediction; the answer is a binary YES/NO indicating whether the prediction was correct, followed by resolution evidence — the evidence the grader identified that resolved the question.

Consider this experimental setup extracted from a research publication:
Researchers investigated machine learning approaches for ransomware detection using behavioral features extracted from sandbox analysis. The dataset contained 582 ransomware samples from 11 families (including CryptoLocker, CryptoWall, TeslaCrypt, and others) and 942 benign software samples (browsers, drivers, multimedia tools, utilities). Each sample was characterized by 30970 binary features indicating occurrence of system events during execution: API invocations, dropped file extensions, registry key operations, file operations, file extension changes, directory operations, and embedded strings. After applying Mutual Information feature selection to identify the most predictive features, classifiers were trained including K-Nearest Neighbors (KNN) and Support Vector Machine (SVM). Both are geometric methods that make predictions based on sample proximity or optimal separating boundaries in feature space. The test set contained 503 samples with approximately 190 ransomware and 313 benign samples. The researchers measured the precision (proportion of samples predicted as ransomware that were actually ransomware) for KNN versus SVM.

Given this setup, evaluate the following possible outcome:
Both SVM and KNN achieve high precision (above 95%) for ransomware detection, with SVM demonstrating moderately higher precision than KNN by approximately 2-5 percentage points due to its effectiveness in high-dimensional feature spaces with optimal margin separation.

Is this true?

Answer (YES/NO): NO